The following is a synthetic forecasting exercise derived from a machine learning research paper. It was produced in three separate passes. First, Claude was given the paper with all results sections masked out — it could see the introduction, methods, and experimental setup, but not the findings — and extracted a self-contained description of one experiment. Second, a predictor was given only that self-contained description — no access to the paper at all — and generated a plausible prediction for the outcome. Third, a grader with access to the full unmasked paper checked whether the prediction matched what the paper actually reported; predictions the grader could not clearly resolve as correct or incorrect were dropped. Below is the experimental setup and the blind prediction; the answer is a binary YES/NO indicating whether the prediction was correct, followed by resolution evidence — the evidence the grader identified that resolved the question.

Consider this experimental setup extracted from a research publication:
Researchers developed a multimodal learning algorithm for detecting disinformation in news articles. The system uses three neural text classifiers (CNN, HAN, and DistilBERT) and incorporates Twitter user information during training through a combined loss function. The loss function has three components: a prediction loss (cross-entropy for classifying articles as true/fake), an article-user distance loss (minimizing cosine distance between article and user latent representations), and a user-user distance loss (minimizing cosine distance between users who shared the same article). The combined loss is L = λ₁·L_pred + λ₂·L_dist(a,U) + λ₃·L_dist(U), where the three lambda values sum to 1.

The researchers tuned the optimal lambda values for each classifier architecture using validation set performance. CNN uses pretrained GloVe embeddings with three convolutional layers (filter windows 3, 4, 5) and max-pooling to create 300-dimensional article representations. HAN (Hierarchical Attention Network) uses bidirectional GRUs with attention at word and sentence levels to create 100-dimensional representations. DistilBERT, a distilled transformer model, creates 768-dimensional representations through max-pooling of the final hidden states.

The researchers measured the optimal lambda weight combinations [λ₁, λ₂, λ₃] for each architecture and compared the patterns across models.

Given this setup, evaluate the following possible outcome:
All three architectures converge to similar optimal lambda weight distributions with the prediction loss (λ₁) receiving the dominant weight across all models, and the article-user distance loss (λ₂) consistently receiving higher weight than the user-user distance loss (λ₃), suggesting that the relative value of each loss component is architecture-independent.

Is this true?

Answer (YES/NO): NO